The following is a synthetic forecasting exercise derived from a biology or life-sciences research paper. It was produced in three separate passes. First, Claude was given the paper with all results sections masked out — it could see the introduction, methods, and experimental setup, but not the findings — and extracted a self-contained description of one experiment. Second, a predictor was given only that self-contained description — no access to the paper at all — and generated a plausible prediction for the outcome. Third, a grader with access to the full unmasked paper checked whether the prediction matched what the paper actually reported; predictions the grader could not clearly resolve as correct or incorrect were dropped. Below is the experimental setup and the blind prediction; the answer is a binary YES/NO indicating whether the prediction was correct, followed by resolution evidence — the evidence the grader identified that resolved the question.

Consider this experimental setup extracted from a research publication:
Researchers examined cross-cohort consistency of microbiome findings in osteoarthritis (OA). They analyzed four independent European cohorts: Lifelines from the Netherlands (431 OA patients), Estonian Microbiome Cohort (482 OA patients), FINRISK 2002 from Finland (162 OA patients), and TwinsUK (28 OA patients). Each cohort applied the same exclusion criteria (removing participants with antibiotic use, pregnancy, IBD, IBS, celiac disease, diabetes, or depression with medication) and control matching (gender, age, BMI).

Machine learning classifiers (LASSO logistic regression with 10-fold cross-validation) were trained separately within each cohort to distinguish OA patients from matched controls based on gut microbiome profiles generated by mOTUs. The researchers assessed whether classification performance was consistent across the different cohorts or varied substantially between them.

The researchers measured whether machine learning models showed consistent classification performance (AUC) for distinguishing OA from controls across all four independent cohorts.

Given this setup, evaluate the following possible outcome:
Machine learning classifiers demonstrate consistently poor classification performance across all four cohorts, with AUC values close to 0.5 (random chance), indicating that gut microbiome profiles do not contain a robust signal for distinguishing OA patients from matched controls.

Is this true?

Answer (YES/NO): YES